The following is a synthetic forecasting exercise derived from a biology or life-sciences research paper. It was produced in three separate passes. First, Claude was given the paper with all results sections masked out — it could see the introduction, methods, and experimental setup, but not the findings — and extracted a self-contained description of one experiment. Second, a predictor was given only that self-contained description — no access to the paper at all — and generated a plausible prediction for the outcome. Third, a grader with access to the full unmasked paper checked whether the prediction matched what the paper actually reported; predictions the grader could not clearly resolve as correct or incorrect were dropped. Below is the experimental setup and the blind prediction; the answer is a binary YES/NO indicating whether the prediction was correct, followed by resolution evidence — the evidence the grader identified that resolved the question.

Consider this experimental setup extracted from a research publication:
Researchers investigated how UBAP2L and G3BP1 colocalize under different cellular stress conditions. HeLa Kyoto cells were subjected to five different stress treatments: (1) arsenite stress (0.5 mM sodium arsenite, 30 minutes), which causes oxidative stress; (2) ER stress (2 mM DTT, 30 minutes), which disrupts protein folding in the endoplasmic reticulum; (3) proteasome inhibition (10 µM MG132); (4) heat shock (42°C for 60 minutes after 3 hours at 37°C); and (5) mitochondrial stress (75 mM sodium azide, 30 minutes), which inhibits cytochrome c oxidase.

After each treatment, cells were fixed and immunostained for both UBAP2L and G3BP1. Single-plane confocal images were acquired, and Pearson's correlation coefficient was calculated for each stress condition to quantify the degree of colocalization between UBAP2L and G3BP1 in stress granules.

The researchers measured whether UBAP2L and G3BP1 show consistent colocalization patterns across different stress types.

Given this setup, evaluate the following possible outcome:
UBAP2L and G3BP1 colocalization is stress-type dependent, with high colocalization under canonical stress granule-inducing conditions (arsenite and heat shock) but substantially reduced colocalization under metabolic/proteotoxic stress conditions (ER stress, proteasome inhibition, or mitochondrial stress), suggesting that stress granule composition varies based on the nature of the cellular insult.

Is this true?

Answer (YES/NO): NO